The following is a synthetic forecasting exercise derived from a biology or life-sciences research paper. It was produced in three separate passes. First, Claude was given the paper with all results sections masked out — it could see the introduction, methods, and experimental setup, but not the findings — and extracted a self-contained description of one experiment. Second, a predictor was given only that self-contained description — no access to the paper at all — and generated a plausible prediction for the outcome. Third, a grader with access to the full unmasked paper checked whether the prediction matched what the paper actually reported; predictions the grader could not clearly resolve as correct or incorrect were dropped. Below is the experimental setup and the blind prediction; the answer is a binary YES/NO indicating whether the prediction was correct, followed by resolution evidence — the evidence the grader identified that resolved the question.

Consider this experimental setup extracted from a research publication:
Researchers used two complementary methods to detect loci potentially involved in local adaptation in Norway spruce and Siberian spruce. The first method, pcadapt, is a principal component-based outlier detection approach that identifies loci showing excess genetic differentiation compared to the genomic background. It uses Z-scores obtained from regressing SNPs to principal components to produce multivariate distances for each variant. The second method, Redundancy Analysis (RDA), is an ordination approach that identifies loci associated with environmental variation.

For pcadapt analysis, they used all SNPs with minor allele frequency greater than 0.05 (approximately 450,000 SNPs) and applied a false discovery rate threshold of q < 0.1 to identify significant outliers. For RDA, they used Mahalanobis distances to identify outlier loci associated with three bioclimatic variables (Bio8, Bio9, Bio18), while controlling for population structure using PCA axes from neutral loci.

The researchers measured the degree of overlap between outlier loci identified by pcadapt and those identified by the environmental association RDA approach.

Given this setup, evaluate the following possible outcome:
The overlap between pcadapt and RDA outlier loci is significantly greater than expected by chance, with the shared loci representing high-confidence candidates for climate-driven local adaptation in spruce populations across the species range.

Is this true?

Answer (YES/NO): YES